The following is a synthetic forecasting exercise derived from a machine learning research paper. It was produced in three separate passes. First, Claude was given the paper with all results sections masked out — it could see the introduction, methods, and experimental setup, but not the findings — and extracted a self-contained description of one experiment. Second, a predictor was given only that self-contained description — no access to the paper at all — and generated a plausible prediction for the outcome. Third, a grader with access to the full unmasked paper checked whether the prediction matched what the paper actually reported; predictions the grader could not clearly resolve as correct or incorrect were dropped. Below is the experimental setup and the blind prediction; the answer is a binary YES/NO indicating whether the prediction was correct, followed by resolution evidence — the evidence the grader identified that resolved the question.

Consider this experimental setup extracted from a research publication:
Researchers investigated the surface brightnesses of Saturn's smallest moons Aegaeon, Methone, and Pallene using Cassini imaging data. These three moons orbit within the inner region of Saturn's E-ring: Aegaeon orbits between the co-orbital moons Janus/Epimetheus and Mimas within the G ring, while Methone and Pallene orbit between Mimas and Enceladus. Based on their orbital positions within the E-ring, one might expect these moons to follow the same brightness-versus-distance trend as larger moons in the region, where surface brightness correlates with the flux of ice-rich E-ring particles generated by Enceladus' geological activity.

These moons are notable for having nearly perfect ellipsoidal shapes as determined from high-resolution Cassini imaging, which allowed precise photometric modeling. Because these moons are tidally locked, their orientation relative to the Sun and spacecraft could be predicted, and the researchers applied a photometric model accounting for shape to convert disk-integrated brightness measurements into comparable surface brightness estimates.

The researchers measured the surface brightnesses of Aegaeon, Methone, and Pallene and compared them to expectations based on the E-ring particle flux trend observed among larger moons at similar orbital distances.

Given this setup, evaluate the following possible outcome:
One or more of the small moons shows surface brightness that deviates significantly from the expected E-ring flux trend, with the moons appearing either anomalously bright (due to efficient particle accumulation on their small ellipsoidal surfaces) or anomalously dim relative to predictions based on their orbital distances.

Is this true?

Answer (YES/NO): YES